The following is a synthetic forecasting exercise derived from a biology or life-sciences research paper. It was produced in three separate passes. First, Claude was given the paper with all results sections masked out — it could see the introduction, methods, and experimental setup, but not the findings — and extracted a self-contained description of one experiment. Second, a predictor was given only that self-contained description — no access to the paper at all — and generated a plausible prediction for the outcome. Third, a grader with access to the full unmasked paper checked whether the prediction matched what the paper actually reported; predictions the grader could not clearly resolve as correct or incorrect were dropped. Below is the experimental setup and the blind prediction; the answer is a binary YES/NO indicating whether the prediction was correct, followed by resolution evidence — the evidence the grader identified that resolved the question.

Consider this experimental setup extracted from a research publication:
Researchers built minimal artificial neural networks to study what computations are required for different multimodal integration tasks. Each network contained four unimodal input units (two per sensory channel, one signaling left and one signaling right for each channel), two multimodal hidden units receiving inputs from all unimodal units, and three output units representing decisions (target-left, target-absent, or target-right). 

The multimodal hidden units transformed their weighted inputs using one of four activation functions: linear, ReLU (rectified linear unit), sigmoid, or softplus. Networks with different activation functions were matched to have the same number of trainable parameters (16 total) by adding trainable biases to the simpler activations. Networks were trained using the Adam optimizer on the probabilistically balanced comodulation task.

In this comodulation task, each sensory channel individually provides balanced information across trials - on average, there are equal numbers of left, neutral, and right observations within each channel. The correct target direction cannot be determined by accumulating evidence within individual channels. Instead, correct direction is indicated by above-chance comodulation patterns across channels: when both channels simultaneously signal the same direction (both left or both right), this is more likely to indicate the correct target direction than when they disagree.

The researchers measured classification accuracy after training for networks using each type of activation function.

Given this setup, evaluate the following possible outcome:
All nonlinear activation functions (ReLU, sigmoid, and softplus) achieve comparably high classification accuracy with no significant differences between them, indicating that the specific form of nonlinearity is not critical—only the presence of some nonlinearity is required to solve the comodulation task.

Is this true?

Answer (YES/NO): YES